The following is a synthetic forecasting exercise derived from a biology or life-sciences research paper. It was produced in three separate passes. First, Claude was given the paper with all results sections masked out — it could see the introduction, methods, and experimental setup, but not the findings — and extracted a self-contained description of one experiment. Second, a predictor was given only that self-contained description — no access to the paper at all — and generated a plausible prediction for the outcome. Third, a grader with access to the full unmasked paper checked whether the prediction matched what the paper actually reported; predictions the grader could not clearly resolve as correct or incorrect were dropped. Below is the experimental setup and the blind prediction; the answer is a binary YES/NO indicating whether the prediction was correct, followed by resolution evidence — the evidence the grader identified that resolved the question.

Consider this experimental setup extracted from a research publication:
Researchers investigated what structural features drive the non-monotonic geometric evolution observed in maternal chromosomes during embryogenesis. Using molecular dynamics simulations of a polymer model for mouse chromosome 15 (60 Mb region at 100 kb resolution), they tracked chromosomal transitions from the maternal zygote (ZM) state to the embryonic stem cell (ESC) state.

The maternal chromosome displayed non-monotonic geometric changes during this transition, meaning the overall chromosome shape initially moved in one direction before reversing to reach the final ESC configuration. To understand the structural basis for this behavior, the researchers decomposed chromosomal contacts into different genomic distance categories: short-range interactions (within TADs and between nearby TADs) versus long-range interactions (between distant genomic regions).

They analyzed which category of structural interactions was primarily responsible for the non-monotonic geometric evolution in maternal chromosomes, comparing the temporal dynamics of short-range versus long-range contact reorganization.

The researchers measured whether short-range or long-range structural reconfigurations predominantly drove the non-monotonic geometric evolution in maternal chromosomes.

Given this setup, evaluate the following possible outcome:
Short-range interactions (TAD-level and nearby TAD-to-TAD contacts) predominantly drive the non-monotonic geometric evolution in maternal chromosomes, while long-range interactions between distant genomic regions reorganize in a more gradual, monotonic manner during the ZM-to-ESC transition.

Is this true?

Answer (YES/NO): NO